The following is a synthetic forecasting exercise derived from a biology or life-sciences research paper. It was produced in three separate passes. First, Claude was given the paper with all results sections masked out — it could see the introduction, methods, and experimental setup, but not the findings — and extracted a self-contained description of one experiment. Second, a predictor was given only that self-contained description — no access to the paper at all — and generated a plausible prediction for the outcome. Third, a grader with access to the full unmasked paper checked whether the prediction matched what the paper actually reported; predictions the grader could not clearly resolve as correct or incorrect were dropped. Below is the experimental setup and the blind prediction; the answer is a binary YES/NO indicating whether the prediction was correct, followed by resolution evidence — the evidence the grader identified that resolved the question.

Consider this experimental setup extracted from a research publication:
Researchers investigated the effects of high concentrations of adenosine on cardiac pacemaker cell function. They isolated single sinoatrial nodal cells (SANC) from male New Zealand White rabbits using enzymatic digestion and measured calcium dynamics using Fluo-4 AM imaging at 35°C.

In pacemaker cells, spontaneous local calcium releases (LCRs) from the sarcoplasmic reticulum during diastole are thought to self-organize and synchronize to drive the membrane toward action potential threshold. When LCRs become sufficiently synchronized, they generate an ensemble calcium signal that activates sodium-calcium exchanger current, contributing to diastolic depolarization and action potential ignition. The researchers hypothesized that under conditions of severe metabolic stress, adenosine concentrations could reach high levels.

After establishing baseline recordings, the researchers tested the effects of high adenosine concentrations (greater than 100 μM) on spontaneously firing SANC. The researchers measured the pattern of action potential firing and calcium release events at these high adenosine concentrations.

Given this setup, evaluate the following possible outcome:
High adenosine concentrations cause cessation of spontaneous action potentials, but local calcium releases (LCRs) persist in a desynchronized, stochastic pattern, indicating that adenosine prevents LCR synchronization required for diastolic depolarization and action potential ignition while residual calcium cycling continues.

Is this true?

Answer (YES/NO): YES